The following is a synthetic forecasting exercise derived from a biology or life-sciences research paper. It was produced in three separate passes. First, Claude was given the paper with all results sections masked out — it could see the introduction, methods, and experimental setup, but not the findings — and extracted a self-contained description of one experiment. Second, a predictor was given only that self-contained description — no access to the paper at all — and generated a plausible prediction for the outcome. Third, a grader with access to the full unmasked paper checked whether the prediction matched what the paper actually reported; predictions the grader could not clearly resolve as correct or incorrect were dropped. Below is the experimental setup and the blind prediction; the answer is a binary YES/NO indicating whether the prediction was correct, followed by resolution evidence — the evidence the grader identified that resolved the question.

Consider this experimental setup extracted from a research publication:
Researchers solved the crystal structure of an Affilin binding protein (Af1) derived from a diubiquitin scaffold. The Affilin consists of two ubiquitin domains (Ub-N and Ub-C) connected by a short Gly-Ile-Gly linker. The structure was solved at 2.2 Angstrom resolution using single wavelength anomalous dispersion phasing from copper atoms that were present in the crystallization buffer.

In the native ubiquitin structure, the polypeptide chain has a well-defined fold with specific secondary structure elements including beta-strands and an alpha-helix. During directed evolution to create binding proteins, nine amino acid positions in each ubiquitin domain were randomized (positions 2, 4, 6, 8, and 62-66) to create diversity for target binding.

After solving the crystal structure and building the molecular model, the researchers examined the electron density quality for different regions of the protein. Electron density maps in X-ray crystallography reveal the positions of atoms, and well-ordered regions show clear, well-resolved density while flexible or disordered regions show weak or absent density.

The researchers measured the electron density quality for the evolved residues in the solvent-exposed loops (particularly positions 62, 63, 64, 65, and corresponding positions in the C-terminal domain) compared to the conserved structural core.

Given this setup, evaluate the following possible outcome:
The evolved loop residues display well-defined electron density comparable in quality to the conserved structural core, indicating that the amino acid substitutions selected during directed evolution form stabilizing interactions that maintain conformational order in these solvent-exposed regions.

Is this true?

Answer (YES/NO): NO